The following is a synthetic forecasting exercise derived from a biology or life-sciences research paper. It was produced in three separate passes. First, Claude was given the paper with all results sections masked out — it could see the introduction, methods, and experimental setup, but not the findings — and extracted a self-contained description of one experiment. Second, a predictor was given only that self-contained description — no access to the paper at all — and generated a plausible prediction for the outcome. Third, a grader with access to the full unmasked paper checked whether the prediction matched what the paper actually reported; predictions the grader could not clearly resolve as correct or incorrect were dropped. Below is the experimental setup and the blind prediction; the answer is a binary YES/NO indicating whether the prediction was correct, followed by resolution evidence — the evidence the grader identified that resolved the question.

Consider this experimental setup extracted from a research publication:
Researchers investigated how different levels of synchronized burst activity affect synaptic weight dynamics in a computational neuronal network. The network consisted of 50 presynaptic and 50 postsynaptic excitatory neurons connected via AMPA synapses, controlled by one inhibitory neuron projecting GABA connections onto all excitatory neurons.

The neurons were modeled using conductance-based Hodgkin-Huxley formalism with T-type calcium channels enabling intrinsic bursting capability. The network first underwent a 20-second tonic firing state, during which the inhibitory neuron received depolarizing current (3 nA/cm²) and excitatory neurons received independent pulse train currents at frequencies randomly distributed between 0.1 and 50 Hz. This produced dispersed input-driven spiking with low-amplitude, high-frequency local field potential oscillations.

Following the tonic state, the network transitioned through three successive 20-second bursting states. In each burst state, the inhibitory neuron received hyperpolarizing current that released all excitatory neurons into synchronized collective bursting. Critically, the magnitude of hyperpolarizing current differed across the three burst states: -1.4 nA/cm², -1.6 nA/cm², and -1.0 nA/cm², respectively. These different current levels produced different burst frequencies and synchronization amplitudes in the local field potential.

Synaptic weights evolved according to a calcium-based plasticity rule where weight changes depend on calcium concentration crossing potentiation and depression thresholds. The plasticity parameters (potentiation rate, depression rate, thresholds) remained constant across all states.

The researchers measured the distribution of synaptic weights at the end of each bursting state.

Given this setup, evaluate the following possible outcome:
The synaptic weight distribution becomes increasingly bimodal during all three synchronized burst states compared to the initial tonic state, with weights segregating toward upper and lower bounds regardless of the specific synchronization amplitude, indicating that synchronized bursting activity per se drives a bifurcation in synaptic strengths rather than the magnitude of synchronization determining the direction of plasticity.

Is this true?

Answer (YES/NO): NO